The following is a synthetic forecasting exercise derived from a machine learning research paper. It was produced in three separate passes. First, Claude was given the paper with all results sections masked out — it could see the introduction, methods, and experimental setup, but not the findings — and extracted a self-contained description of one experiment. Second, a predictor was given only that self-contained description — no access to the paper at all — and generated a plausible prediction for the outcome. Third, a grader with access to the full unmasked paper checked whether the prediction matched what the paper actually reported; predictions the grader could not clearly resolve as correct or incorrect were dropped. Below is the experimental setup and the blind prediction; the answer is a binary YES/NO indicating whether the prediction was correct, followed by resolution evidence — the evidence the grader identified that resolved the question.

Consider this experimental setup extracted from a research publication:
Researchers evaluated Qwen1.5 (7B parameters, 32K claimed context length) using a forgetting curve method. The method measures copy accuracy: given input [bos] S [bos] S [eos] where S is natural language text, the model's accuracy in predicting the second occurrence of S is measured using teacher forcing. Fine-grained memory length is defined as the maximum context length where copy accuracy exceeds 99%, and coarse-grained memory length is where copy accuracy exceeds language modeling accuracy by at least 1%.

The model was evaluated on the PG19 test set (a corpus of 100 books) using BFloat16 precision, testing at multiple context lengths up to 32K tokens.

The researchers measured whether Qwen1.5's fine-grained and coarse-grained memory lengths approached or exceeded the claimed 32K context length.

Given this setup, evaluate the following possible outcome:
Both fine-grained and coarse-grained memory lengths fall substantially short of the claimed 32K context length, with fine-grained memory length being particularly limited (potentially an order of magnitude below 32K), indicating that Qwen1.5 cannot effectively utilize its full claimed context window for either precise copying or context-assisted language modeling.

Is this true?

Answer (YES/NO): NO